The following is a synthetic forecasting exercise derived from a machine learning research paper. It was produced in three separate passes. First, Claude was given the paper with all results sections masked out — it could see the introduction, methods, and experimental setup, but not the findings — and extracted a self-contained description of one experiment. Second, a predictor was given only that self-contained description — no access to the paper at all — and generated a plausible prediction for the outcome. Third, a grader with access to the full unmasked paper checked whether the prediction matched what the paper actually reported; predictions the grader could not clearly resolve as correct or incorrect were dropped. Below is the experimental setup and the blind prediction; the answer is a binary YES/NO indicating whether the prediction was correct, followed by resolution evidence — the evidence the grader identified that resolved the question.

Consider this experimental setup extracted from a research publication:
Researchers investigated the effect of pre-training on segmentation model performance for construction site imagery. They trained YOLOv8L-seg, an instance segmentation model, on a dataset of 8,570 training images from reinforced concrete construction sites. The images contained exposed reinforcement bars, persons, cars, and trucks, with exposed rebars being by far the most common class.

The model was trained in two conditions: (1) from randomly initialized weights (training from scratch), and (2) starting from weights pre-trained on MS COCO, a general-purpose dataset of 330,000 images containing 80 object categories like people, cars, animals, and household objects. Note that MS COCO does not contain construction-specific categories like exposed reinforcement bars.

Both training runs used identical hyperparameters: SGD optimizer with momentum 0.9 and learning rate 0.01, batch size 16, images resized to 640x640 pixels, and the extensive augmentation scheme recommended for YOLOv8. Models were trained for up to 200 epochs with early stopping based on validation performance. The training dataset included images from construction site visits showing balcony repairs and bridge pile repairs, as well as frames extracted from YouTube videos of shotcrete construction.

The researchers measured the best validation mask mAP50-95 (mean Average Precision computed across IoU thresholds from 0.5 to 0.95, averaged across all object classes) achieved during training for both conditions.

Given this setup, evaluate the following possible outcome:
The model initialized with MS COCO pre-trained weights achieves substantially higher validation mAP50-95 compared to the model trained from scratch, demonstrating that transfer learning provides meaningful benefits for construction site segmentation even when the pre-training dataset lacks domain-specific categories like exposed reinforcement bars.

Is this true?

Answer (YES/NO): YES